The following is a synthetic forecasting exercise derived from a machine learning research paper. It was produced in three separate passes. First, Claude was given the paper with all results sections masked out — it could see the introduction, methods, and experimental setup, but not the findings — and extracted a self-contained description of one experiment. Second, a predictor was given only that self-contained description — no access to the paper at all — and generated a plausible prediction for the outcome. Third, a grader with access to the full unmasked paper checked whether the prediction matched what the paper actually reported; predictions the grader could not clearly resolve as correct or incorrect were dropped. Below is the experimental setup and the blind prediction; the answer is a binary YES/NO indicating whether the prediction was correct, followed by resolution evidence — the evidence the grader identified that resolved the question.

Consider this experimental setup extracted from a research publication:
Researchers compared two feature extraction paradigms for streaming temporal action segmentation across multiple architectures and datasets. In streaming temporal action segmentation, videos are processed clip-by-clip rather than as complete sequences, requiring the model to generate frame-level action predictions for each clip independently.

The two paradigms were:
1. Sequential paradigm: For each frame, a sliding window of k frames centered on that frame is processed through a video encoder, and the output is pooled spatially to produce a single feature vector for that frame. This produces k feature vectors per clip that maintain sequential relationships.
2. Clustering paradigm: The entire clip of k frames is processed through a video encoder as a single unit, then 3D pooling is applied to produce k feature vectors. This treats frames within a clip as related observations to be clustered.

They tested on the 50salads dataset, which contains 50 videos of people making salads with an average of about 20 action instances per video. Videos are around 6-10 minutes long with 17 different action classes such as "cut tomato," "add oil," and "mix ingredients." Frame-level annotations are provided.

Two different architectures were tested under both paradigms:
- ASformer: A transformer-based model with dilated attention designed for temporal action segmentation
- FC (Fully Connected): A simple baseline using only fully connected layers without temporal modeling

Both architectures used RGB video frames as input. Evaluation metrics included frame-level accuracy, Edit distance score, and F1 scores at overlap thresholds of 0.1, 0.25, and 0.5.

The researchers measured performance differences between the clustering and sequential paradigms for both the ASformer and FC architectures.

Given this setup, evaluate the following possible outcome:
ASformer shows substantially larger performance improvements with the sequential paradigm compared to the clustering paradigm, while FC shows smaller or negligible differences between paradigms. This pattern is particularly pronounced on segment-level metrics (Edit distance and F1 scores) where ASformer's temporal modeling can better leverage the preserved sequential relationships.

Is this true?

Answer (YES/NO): NO